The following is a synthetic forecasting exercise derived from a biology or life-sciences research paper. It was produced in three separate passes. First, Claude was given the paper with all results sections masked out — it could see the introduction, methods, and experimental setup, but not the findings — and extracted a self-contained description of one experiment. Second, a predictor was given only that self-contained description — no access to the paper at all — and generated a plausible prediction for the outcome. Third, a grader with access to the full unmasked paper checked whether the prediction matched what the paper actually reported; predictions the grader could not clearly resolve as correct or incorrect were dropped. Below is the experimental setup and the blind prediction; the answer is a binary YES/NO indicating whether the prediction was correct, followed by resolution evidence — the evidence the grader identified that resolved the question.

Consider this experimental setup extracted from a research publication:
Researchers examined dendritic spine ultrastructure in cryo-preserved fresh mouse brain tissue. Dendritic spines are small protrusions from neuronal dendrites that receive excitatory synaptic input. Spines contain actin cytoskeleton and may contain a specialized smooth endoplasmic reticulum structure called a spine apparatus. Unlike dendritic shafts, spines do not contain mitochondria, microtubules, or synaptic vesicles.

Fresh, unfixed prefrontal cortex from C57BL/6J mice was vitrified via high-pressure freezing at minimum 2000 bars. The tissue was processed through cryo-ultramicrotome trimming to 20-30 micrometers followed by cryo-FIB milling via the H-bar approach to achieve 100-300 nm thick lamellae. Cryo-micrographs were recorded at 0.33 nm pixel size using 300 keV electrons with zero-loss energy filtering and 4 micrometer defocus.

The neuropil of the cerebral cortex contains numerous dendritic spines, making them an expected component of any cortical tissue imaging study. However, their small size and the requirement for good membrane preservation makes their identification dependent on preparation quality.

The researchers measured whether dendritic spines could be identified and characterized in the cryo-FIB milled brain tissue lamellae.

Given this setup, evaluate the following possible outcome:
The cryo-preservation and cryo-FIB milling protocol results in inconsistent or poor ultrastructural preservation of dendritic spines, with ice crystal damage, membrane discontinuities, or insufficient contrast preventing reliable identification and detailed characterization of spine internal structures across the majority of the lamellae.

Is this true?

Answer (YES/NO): NO